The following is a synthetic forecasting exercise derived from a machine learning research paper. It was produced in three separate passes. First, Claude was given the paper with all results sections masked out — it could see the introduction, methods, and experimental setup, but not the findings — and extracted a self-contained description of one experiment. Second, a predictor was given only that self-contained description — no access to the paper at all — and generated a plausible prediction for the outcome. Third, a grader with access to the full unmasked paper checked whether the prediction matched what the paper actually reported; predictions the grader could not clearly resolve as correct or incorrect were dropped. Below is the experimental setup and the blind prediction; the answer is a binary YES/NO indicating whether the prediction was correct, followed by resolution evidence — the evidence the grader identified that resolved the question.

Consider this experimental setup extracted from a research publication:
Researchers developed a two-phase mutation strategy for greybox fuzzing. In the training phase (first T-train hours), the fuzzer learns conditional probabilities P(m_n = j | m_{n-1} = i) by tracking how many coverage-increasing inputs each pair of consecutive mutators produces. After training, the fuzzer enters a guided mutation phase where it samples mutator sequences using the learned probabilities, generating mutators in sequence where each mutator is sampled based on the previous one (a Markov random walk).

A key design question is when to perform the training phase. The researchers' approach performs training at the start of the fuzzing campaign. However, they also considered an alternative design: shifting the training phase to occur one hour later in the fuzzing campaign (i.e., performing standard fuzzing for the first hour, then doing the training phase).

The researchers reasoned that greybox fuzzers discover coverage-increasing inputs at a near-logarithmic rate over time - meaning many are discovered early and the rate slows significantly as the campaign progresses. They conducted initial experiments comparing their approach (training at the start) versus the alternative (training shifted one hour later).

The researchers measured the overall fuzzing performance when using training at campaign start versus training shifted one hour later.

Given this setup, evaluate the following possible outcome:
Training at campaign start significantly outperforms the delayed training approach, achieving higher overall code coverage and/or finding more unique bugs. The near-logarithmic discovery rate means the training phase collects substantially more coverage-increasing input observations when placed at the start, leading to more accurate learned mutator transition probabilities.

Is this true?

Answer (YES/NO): YES